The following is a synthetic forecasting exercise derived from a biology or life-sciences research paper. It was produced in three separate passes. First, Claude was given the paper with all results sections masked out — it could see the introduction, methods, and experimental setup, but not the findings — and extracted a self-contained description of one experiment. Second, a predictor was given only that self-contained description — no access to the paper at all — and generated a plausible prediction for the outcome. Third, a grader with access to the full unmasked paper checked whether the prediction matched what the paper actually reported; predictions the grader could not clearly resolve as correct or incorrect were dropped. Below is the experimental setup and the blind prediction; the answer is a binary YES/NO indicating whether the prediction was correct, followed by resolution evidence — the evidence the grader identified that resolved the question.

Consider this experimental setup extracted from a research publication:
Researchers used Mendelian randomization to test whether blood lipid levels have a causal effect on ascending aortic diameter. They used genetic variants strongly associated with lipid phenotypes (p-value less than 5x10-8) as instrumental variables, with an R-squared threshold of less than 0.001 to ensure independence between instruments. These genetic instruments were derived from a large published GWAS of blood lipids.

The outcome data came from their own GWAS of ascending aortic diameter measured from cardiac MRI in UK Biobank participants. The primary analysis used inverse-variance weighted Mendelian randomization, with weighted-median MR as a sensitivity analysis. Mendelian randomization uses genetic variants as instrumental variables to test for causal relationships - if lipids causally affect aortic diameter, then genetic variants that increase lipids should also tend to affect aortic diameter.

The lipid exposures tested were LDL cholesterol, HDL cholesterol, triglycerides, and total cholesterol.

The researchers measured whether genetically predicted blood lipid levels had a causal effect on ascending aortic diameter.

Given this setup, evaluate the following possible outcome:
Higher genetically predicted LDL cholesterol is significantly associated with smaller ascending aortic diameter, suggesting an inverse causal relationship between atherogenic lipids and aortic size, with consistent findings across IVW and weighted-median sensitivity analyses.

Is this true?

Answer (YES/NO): NO